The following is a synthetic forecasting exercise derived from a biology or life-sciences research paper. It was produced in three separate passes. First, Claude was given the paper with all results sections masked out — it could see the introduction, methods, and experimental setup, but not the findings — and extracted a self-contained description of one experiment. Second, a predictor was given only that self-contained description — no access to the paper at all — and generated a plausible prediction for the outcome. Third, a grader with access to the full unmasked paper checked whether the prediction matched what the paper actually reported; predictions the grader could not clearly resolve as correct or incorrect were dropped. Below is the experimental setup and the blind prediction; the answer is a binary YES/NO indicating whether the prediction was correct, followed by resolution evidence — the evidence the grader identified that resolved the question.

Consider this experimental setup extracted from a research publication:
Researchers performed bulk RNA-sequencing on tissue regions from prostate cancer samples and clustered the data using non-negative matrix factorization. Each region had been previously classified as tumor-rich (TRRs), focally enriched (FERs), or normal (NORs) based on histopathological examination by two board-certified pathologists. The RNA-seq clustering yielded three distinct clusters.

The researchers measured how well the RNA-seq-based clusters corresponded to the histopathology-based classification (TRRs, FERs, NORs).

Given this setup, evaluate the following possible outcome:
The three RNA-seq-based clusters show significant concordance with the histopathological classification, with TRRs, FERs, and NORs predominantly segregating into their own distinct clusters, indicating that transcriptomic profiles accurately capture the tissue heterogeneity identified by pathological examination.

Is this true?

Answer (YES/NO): NO